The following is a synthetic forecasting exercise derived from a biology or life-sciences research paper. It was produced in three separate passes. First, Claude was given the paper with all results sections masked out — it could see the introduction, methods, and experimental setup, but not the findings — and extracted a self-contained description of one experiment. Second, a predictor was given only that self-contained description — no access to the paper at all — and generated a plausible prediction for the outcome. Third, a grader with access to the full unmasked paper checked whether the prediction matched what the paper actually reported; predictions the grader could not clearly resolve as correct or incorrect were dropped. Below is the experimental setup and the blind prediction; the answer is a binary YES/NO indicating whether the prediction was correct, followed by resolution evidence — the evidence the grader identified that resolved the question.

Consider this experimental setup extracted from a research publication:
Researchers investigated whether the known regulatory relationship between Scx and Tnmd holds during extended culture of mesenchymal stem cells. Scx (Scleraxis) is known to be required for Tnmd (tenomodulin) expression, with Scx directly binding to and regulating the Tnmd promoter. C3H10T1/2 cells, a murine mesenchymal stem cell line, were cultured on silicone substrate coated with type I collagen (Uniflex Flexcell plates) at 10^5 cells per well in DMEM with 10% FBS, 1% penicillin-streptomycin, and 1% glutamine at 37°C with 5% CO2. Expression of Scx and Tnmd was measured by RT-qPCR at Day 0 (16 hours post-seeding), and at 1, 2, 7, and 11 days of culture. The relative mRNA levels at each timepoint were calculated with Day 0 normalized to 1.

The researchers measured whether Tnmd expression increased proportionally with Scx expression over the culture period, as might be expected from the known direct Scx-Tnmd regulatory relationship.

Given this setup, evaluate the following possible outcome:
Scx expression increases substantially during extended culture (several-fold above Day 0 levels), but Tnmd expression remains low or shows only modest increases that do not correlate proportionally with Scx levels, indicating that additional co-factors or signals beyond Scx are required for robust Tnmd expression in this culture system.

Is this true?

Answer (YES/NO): NO